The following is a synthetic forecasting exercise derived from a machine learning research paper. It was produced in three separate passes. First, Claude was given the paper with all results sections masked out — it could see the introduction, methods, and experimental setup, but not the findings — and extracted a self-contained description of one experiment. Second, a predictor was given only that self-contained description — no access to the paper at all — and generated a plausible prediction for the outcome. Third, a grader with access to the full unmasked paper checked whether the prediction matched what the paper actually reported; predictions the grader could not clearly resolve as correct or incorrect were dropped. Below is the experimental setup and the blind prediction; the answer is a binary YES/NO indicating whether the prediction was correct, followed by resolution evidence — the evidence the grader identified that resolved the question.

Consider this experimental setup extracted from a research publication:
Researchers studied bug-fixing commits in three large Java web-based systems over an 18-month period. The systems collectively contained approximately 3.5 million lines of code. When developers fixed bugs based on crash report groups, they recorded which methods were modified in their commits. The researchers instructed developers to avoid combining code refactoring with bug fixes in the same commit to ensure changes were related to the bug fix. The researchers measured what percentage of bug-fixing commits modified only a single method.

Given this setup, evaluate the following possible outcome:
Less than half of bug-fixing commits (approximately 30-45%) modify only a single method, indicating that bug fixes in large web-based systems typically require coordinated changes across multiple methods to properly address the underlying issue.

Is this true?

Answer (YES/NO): NO